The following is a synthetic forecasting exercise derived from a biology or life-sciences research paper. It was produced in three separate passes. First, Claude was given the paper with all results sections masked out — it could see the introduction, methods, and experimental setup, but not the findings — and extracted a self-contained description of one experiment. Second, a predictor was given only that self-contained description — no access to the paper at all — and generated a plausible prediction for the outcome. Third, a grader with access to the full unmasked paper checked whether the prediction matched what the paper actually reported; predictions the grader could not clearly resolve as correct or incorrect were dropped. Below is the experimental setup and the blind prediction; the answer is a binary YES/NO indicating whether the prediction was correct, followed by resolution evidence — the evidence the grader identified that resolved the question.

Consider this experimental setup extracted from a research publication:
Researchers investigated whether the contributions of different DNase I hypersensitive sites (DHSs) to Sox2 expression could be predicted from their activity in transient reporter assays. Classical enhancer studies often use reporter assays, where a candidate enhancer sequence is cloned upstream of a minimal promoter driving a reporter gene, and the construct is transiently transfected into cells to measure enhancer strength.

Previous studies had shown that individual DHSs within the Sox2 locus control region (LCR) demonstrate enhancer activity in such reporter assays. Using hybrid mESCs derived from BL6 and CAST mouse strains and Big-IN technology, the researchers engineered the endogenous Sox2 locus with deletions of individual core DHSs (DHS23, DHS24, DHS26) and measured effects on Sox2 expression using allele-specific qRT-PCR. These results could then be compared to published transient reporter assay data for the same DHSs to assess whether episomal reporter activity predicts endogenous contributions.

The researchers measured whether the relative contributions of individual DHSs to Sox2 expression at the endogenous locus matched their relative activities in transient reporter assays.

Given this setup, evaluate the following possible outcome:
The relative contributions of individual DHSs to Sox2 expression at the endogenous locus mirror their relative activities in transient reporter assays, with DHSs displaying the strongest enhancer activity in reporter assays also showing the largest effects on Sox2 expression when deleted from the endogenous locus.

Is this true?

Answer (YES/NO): NO